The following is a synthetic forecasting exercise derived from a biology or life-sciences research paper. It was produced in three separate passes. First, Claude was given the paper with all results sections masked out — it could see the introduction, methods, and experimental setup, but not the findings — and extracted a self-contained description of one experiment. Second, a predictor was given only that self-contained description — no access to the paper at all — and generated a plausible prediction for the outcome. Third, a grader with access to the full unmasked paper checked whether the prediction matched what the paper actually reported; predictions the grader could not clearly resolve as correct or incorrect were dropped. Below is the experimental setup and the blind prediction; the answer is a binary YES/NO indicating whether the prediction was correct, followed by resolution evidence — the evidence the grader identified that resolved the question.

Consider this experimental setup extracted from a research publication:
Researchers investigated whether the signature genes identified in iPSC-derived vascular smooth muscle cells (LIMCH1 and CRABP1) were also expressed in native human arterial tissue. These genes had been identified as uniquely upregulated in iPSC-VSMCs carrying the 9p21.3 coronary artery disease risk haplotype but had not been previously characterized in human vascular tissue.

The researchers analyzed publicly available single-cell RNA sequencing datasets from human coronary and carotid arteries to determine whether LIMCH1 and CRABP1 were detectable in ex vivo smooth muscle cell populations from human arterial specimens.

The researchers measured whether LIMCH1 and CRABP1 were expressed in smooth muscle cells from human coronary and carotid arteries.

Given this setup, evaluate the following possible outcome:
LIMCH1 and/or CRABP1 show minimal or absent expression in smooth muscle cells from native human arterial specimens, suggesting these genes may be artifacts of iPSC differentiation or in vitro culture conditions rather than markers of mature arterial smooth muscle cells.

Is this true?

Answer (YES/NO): NO